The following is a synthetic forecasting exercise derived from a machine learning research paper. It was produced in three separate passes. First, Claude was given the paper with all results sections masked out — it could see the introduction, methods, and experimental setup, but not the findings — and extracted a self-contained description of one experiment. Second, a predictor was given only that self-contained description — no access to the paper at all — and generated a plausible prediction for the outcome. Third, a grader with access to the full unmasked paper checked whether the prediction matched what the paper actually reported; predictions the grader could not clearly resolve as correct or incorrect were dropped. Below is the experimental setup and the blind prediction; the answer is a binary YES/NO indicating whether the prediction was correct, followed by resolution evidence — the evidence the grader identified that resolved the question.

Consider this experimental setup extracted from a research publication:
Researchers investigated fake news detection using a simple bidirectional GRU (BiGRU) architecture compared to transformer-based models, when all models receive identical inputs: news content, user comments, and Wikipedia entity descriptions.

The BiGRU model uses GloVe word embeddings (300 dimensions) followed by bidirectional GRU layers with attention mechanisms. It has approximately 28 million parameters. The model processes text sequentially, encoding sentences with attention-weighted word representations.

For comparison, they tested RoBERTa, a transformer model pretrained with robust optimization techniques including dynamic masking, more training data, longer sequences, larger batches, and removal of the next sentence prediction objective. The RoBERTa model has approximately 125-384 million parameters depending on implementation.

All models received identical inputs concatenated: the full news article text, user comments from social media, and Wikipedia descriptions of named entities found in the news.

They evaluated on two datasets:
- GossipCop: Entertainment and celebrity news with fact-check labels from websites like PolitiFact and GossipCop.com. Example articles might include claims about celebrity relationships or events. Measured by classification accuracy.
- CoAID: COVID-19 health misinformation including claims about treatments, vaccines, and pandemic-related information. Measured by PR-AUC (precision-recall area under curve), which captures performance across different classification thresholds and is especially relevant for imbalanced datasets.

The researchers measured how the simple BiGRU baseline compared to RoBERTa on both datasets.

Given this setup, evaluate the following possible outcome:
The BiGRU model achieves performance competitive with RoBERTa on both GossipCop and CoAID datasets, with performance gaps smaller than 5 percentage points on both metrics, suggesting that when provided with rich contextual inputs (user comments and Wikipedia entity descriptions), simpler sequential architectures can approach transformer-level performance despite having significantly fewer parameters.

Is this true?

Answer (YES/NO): NO